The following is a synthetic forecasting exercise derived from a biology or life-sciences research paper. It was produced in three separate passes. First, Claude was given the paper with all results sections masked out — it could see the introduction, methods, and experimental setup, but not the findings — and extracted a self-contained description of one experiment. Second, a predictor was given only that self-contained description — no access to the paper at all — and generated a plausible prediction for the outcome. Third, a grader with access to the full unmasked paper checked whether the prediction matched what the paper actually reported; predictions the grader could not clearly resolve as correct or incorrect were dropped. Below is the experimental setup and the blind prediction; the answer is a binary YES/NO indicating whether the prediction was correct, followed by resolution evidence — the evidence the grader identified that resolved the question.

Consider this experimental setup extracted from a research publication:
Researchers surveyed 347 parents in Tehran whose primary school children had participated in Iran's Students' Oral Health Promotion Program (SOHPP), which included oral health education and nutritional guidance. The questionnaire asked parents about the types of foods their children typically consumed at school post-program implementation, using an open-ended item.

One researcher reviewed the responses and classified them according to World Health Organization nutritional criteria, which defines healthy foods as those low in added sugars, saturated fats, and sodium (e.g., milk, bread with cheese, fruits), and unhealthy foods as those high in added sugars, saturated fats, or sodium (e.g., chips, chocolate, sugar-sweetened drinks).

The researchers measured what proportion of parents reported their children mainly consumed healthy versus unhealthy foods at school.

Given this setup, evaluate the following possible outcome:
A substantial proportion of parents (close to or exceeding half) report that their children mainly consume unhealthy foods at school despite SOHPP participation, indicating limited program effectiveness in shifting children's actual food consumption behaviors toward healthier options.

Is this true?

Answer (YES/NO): NO